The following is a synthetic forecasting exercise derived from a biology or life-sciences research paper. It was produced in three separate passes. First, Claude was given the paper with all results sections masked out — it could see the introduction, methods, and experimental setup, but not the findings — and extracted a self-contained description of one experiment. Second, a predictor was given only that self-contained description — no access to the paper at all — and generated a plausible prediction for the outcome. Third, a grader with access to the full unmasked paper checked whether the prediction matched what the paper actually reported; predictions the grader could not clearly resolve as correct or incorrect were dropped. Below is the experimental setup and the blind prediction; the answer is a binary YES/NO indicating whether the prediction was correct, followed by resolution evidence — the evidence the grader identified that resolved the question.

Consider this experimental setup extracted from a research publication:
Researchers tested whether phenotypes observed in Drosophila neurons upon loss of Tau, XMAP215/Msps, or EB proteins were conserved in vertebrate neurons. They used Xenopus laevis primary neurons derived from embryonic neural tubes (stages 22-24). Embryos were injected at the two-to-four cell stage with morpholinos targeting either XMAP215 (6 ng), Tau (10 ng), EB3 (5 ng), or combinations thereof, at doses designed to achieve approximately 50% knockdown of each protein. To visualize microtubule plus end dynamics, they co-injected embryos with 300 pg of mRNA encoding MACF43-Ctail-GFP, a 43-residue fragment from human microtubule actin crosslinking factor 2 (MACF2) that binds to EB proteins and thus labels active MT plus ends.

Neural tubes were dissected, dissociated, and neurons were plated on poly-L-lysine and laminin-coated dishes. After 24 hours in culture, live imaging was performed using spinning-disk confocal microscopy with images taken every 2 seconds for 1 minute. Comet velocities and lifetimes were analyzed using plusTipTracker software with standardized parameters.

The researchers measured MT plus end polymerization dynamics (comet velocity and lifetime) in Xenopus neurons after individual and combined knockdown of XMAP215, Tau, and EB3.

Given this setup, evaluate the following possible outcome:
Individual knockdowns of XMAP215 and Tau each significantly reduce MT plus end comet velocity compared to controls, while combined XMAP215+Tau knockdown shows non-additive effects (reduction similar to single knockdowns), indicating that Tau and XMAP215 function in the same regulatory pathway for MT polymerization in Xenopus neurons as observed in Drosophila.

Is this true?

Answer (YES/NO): NO